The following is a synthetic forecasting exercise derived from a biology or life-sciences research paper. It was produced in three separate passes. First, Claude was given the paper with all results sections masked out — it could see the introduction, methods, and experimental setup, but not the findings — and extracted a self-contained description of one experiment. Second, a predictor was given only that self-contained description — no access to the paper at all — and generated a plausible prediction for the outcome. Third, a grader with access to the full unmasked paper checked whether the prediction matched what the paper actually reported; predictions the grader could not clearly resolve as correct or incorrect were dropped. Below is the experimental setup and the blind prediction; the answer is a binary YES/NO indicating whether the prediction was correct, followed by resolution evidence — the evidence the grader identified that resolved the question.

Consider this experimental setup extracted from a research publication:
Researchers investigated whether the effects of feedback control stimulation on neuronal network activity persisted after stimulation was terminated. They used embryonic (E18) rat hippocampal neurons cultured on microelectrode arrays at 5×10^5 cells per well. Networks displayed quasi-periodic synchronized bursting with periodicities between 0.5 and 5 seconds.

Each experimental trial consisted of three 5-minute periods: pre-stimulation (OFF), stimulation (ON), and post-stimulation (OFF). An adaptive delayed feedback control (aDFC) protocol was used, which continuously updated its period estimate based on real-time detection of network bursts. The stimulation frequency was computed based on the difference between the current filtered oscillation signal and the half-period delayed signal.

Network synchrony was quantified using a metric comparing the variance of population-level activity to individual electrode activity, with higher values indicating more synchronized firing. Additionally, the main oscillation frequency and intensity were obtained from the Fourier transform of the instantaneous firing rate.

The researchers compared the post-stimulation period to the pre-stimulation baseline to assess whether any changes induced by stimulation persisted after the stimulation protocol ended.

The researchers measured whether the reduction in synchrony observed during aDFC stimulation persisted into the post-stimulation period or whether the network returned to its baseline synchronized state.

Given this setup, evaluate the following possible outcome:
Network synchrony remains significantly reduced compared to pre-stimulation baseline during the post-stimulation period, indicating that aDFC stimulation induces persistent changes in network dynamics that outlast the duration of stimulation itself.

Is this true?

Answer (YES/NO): NO